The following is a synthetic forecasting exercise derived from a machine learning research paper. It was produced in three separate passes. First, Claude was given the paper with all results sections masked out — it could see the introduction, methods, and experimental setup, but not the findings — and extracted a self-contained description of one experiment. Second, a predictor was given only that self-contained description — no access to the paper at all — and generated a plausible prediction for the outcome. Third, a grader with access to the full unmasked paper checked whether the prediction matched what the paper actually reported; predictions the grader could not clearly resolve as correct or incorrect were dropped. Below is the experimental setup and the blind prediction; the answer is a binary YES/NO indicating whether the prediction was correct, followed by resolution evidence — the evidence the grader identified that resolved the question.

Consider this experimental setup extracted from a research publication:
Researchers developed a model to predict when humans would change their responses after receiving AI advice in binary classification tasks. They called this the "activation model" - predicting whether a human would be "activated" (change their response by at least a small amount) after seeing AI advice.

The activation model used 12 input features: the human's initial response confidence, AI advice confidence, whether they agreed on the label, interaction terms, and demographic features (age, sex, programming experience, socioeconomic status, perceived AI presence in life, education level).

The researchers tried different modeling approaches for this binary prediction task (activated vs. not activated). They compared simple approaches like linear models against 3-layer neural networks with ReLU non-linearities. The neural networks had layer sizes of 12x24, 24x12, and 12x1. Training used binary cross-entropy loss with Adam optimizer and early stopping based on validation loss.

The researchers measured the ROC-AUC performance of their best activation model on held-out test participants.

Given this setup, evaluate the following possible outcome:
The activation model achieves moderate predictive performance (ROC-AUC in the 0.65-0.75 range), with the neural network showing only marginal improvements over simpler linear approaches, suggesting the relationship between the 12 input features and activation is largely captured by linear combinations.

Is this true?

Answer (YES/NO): NO